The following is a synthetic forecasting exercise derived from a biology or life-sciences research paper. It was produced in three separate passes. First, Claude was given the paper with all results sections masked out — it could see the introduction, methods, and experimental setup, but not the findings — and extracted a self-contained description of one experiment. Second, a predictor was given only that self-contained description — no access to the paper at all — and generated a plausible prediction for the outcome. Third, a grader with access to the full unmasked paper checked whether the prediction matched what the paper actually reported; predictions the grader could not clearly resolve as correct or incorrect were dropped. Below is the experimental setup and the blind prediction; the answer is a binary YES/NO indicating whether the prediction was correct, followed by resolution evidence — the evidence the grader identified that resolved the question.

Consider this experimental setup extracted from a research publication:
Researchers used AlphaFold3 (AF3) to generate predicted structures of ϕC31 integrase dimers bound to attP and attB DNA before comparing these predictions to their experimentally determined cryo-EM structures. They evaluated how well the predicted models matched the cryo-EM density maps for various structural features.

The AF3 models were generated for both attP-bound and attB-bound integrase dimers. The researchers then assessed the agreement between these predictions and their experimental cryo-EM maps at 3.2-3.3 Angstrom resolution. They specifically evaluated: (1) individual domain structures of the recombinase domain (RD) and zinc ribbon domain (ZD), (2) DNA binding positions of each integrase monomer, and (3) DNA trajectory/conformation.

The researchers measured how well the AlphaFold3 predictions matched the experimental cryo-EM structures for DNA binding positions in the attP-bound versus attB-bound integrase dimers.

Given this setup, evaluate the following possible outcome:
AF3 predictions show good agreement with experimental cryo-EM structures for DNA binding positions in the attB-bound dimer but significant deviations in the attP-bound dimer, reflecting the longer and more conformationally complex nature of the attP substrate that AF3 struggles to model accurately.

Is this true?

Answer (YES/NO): NO